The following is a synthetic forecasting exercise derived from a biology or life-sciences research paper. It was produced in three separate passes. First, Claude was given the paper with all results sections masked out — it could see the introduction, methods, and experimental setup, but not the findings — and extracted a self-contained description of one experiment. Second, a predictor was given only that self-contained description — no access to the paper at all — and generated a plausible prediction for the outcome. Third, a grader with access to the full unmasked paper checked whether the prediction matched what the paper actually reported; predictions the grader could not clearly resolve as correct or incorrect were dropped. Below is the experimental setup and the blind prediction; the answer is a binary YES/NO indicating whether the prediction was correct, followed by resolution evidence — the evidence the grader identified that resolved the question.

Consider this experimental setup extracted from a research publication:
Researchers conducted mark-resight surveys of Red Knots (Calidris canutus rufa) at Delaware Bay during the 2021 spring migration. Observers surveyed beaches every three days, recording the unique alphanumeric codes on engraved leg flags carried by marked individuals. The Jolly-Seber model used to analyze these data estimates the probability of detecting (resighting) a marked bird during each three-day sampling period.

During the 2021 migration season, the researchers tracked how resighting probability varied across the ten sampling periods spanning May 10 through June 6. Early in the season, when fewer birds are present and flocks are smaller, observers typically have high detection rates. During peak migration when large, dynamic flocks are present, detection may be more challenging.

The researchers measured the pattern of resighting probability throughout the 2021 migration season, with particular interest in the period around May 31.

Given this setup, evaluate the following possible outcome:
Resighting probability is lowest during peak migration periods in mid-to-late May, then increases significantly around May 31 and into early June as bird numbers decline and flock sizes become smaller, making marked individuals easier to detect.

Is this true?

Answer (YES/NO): NO